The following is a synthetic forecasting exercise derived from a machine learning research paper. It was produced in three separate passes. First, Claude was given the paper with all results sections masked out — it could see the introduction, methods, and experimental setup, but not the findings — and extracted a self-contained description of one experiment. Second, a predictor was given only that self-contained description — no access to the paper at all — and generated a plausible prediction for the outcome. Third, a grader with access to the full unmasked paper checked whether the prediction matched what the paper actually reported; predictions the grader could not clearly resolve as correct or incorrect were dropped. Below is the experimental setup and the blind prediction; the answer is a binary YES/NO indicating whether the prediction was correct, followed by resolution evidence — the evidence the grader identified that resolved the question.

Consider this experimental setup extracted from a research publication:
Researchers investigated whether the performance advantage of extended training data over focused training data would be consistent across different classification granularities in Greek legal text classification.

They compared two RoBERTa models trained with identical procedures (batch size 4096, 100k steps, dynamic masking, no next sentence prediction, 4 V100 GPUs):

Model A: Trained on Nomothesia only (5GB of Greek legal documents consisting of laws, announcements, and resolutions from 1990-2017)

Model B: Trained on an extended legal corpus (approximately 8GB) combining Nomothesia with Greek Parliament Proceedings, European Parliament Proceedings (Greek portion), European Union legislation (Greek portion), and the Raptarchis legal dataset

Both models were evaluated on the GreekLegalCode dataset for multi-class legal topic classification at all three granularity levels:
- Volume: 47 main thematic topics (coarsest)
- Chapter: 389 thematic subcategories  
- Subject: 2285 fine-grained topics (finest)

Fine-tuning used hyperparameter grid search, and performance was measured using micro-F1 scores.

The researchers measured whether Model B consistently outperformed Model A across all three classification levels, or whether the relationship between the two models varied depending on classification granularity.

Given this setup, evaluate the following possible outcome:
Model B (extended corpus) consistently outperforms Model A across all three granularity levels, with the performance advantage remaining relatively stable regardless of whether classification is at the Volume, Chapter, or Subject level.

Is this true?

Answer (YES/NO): NO